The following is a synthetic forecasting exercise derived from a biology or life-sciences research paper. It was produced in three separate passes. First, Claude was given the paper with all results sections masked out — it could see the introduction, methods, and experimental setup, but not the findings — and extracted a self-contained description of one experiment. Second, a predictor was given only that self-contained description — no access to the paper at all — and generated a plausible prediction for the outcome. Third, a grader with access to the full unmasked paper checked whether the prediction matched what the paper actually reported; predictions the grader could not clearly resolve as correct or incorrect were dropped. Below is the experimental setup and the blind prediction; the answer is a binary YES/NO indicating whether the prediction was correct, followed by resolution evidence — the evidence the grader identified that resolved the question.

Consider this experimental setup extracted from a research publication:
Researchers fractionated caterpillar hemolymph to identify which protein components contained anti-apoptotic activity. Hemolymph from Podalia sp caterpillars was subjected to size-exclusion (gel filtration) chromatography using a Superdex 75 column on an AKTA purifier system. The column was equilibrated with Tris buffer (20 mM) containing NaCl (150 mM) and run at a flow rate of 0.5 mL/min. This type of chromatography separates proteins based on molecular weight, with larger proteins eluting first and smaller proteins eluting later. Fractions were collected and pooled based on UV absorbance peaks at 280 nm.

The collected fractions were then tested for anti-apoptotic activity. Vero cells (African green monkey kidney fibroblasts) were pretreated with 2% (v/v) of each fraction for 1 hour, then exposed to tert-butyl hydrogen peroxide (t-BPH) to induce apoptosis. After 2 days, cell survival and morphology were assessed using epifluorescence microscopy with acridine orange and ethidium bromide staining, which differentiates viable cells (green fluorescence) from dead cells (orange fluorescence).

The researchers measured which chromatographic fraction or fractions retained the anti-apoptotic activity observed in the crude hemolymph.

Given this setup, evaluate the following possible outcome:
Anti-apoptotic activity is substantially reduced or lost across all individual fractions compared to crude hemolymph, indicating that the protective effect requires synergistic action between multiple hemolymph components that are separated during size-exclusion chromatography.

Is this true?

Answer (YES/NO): NO